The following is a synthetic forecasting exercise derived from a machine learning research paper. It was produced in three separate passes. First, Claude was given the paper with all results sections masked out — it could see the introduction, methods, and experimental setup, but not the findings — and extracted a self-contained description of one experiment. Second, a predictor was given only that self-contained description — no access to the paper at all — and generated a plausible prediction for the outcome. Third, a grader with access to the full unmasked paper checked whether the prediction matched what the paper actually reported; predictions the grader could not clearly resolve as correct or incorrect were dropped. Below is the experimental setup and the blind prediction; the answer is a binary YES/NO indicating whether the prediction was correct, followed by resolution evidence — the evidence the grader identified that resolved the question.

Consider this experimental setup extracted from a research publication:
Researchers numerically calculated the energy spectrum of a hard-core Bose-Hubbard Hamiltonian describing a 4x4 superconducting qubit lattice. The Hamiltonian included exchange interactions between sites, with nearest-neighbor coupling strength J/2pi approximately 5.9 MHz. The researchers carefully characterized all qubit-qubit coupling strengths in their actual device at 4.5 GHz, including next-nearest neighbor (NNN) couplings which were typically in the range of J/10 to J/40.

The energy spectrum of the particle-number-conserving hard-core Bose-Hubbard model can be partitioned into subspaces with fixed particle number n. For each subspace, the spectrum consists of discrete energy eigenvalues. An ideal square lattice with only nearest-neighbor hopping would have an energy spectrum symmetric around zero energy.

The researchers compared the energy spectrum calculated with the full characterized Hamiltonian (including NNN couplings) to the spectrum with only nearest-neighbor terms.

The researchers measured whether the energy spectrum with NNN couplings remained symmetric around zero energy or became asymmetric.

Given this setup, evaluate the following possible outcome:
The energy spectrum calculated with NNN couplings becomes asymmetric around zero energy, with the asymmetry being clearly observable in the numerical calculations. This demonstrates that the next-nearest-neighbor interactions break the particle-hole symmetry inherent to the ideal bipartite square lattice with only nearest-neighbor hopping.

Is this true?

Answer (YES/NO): YES